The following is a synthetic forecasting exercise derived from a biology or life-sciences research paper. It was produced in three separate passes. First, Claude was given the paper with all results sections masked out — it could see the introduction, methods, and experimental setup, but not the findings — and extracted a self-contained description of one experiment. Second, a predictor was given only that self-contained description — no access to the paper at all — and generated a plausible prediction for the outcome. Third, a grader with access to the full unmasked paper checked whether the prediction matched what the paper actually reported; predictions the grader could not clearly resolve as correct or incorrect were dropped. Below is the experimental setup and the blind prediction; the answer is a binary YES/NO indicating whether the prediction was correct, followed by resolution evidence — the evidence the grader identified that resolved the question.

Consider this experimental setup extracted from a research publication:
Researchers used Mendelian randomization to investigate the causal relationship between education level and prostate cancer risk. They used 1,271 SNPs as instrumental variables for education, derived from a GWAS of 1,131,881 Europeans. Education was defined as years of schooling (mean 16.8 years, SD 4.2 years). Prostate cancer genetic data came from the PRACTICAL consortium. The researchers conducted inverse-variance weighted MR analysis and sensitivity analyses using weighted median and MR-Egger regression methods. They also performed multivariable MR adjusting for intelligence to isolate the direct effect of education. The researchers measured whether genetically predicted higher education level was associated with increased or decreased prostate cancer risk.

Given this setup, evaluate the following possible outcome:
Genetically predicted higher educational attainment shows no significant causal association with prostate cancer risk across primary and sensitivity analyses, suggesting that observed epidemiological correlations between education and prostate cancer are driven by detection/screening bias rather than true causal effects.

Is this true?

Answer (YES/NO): NO